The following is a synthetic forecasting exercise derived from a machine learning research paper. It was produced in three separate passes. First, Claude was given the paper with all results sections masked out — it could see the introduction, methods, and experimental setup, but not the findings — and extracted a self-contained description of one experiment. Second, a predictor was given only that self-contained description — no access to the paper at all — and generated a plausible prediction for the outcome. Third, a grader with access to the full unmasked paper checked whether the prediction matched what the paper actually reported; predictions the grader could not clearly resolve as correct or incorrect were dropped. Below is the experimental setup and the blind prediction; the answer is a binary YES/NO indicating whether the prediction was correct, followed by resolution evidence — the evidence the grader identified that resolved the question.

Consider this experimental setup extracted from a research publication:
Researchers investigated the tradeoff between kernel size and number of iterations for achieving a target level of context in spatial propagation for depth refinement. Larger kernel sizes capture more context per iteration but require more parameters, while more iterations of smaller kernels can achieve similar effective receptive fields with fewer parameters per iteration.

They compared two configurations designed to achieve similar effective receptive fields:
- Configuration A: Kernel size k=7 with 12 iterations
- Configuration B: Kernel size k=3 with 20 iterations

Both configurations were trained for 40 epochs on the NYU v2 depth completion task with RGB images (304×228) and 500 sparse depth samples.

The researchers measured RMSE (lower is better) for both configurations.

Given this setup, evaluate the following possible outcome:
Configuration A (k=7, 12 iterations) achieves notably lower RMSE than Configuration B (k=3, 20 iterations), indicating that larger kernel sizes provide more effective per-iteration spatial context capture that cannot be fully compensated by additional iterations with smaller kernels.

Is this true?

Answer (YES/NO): NO